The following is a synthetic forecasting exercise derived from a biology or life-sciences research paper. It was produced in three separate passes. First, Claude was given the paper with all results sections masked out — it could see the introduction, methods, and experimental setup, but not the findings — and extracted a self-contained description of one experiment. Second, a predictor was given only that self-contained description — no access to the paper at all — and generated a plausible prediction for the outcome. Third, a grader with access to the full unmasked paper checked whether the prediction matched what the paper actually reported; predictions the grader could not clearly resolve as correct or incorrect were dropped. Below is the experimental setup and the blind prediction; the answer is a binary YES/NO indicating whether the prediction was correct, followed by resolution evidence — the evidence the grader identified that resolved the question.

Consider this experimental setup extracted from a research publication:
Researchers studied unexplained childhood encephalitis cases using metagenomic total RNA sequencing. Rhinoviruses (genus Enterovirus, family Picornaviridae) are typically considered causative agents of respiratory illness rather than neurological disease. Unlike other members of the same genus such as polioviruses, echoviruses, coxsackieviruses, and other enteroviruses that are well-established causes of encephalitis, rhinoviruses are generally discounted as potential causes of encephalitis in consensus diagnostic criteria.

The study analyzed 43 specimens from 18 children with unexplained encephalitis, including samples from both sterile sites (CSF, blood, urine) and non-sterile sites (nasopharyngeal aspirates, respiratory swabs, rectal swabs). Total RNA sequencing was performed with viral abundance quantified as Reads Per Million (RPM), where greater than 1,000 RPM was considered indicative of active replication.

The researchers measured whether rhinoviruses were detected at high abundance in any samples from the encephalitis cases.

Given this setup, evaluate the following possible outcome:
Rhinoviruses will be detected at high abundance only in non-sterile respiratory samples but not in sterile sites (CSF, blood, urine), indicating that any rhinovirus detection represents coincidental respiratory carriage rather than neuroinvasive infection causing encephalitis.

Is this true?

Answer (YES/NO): NO